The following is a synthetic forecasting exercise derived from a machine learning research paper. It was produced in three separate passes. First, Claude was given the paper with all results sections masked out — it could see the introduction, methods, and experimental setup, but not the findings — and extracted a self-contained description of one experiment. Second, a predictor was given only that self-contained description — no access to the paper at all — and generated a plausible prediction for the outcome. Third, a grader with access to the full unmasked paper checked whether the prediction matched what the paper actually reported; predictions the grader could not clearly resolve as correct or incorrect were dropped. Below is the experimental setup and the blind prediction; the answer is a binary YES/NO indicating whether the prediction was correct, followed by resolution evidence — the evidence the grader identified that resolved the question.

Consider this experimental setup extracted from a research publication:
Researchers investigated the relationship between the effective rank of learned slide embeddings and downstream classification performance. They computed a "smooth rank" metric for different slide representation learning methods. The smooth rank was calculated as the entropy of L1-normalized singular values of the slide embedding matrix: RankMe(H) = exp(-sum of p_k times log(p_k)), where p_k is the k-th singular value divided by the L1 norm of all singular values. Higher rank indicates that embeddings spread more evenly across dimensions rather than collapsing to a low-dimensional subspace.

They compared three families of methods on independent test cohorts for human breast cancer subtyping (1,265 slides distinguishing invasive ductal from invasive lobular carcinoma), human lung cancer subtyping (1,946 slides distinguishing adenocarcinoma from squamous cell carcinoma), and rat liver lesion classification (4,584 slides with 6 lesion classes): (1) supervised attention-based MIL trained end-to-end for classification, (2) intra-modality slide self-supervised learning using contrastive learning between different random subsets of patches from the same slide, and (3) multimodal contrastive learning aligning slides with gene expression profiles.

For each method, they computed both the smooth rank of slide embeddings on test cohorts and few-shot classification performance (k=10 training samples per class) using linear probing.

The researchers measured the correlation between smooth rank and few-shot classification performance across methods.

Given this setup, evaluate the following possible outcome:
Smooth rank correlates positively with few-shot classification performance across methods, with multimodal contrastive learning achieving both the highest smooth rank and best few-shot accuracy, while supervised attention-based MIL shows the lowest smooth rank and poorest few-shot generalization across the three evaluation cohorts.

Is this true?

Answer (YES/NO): NO